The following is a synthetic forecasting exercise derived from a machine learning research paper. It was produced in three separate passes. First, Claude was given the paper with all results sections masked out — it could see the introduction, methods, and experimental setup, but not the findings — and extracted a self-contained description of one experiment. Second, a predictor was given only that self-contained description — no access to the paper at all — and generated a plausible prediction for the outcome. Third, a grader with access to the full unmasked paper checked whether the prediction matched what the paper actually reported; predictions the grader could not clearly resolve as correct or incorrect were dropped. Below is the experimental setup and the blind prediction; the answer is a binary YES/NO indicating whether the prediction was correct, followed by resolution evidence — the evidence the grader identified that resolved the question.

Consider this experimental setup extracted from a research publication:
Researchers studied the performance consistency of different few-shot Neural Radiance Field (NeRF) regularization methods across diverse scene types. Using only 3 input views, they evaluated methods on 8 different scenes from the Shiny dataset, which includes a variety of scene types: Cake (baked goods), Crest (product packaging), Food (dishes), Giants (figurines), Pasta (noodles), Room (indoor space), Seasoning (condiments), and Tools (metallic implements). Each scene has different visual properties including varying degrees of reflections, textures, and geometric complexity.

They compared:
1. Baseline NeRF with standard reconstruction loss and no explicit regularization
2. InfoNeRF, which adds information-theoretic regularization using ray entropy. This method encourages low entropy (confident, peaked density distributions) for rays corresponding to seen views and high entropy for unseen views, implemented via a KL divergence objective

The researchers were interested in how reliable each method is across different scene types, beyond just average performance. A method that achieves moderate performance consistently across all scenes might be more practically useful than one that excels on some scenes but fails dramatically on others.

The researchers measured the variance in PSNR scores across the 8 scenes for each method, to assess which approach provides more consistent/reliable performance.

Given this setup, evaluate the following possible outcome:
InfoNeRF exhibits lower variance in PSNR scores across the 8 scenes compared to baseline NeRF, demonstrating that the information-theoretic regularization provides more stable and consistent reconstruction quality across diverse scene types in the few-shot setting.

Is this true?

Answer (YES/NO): NO